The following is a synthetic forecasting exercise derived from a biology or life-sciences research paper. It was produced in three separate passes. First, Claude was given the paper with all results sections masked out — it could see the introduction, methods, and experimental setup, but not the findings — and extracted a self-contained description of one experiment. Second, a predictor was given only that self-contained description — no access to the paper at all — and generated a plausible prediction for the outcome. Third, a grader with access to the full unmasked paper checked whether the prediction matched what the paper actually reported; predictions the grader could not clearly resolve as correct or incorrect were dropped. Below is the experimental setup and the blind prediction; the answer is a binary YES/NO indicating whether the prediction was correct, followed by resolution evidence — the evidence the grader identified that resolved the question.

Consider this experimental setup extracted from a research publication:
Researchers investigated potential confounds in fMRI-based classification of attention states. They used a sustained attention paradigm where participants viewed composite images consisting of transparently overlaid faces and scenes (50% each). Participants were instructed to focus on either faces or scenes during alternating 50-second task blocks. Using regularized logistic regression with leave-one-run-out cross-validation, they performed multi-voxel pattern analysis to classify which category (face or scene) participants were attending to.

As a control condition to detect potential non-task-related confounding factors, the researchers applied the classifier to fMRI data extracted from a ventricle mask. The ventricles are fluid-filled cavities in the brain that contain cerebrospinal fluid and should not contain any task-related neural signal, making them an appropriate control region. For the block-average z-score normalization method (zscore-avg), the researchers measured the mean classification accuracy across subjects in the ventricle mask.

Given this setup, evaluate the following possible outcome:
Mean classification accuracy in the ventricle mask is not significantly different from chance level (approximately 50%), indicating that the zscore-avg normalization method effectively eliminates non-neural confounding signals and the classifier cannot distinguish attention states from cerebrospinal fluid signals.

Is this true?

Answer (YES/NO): NO